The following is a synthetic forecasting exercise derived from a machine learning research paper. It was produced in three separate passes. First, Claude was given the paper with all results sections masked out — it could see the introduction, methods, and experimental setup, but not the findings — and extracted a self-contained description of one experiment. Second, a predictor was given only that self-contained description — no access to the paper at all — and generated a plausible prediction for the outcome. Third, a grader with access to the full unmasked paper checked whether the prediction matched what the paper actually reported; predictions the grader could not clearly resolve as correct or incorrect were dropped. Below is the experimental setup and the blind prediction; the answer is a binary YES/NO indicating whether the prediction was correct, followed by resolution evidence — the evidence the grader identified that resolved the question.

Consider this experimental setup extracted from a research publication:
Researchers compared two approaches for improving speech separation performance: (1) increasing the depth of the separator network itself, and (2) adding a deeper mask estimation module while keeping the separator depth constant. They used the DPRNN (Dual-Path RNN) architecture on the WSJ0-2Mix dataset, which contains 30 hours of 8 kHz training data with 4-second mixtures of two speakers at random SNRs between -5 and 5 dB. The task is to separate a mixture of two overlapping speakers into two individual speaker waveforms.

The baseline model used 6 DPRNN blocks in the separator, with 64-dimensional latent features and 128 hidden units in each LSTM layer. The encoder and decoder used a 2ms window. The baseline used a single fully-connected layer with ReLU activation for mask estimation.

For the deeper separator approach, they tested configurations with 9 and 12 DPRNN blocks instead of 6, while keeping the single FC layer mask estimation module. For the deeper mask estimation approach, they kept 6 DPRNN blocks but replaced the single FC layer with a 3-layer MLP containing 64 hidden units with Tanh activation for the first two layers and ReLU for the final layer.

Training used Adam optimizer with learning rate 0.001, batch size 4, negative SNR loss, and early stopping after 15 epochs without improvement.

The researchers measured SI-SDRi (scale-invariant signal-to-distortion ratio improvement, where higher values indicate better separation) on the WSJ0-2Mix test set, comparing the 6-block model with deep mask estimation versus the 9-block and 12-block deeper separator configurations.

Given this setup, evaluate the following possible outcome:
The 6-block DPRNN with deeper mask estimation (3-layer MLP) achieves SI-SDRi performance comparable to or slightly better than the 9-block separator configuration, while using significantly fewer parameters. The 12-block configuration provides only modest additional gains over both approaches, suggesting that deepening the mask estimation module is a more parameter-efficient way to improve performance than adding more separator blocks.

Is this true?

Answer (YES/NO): NO